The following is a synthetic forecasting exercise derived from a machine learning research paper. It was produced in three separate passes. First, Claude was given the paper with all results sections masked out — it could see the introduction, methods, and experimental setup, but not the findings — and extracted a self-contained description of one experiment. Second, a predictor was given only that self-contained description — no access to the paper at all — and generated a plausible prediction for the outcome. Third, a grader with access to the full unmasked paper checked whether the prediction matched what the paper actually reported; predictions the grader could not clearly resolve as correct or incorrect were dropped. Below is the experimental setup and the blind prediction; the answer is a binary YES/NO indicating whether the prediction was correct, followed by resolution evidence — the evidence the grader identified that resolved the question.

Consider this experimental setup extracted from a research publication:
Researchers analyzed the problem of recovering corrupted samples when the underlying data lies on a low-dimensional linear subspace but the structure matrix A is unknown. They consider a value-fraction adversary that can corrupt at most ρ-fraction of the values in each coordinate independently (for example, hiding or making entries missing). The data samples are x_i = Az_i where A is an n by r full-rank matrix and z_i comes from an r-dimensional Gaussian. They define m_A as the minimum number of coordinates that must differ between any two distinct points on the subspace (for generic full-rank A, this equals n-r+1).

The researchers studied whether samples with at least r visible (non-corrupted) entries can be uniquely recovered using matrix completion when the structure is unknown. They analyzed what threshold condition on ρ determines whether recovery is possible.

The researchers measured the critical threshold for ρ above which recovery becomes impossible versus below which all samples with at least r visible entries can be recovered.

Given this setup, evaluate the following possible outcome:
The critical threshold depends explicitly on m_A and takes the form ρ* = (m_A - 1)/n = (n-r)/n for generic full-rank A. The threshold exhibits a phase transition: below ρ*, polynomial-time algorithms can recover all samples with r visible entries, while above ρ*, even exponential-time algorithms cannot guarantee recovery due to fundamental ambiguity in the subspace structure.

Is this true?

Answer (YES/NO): NO